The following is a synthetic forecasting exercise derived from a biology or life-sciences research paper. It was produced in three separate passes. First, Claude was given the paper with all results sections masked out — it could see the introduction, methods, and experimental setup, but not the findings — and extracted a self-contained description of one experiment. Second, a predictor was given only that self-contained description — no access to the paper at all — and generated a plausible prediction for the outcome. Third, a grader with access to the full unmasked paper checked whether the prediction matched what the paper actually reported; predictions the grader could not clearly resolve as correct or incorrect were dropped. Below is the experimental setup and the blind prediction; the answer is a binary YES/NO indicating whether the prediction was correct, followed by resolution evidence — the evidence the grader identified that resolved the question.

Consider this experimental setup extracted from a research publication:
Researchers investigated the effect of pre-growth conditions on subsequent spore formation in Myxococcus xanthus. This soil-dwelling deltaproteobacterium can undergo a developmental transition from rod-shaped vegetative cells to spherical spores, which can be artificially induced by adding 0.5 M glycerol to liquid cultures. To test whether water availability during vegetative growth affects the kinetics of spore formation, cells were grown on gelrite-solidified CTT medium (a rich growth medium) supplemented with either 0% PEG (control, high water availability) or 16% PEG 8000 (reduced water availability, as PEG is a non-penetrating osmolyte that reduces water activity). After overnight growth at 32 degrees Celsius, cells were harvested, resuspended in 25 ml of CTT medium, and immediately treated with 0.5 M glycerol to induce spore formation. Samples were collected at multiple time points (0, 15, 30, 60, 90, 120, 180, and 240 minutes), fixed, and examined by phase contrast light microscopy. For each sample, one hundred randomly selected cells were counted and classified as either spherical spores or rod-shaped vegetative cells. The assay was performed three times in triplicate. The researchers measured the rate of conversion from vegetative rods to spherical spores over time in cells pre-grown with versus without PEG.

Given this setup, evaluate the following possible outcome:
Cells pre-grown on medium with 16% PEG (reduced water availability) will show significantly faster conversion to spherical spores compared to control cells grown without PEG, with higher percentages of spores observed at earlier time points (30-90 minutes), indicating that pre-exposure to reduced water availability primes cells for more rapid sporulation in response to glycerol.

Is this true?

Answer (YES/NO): NO